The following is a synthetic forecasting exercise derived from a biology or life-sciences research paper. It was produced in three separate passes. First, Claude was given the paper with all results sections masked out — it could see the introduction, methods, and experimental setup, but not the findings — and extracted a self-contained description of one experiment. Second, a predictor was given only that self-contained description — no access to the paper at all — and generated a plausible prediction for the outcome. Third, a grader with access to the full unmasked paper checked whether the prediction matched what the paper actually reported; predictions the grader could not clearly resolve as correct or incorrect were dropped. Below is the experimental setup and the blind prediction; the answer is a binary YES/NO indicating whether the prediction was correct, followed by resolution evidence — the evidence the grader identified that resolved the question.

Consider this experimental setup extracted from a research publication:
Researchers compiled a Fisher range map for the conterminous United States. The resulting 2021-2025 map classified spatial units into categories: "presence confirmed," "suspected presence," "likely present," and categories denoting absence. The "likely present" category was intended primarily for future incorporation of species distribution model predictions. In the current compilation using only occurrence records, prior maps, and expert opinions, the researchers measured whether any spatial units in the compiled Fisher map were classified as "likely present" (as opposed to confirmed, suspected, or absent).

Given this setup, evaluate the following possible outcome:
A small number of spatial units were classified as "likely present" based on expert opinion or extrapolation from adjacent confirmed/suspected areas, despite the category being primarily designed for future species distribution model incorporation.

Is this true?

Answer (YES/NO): NO